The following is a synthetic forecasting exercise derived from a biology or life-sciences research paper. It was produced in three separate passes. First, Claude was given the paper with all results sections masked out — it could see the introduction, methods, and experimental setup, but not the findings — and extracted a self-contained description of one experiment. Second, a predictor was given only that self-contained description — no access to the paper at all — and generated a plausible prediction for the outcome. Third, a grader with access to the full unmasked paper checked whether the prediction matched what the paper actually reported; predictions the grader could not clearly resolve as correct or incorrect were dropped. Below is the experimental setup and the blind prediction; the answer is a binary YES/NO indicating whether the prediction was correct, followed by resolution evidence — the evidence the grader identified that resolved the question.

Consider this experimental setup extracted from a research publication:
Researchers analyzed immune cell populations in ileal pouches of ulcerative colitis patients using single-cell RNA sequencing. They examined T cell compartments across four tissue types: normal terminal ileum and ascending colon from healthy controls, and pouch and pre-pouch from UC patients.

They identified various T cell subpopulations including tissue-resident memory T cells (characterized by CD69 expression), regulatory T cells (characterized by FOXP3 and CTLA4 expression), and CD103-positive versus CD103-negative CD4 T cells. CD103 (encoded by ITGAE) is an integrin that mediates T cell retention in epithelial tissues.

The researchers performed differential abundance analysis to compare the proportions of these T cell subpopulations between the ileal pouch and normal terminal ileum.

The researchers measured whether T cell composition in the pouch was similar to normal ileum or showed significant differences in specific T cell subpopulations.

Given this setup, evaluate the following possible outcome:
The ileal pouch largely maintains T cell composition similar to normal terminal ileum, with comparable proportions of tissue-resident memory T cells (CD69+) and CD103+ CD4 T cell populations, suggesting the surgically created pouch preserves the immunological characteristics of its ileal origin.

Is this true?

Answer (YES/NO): NO